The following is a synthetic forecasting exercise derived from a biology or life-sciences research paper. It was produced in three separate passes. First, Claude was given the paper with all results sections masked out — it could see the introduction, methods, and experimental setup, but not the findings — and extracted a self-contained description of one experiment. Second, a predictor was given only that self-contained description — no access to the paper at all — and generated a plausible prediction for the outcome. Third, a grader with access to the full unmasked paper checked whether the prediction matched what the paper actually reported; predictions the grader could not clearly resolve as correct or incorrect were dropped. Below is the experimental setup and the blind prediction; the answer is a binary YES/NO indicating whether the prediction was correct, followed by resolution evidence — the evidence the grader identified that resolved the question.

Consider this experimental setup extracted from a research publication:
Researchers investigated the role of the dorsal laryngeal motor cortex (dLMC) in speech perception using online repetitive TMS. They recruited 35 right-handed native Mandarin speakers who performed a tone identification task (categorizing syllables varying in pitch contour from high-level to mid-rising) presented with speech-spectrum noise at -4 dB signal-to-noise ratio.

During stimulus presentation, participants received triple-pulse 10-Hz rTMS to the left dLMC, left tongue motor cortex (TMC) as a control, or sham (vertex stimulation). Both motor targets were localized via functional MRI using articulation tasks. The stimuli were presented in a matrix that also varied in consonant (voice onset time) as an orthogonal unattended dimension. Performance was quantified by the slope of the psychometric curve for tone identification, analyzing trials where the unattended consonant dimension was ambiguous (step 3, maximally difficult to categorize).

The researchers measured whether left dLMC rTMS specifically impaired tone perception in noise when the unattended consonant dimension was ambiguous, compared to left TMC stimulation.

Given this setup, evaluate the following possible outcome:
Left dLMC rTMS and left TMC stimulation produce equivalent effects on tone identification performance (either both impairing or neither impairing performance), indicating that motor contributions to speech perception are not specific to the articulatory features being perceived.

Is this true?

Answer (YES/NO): NO